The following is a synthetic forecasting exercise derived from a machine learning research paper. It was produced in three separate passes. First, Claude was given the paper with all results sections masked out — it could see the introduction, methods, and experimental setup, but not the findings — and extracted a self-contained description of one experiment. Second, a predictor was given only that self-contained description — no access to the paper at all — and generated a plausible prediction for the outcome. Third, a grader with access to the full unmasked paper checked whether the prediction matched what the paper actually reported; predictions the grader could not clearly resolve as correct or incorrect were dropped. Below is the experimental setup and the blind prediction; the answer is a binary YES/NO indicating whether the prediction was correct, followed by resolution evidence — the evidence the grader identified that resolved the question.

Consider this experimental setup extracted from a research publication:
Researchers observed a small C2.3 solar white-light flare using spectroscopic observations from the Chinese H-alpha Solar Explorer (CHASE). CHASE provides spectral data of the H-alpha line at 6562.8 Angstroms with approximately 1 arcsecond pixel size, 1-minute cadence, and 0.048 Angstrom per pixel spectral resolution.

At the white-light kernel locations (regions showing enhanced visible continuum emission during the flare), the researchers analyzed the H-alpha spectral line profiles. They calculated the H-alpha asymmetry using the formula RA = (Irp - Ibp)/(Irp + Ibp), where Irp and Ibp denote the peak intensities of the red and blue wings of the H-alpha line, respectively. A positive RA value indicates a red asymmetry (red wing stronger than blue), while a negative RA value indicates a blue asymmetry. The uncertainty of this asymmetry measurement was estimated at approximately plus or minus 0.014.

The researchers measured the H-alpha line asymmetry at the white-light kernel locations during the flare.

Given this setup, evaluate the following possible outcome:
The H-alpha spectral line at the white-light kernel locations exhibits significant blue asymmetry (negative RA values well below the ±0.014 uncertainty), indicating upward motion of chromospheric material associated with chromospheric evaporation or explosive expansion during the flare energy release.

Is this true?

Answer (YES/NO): NO